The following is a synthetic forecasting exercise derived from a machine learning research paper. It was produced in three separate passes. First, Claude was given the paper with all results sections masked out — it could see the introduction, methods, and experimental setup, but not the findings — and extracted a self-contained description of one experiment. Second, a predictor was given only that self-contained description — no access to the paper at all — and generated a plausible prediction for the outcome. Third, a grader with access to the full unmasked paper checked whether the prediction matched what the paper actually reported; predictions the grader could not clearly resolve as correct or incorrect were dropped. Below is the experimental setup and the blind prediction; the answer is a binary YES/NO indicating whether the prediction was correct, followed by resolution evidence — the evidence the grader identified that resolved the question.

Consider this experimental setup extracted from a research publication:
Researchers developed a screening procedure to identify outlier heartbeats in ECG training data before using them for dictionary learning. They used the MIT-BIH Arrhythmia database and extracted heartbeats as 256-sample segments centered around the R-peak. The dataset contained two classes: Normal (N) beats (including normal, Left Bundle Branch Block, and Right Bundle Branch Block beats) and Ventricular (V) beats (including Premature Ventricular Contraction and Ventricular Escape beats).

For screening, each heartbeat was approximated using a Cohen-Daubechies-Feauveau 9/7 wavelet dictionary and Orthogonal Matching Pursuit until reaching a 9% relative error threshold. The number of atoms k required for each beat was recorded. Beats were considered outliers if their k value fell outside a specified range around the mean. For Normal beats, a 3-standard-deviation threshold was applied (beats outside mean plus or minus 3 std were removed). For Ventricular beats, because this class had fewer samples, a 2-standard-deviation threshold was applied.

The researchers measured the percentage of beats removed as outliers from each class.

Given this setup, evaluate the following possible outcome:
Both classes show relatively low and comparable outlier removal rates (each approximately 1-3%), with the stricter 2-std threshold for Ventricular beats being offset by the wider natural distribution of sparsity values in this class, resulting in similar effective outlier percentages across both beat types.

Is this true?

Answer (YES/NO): YES